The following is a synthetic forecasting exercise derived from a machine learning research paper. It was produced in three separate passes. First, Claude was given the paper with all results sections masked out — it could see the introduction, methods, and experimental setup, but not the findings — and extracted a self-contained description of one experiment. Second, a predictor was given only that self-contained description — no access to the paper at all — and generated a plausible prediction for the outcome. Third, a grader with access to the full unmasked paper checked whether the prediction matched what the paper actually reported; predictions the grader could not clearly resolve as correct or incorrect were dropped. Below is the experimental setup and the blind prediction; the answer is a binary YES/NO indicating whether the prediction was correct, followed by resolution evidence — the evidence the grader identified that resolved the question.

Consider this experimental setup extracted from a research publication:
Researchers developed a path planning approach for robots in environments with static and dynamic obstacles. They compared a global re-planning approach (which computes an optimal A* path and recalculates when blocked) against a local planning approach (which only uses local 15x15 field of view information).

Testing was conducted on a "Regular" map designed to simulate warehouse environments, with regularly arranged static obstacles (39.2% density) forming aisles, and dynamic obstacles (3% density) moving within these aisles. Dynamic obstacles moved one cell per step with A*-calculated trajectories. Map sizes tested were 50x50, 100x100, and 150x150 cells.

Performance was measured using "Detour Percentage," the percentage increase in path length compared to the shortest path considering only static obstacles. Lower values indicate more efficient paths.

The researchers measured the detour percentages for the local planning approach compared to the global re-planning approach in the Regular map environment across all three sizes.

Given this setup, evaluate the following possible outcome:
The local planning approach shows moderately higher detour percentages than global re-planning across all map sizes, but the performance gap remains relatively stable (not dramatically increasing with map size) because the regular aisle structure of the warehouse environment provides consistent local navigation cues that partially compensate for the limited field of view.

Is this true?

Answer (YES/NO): NO